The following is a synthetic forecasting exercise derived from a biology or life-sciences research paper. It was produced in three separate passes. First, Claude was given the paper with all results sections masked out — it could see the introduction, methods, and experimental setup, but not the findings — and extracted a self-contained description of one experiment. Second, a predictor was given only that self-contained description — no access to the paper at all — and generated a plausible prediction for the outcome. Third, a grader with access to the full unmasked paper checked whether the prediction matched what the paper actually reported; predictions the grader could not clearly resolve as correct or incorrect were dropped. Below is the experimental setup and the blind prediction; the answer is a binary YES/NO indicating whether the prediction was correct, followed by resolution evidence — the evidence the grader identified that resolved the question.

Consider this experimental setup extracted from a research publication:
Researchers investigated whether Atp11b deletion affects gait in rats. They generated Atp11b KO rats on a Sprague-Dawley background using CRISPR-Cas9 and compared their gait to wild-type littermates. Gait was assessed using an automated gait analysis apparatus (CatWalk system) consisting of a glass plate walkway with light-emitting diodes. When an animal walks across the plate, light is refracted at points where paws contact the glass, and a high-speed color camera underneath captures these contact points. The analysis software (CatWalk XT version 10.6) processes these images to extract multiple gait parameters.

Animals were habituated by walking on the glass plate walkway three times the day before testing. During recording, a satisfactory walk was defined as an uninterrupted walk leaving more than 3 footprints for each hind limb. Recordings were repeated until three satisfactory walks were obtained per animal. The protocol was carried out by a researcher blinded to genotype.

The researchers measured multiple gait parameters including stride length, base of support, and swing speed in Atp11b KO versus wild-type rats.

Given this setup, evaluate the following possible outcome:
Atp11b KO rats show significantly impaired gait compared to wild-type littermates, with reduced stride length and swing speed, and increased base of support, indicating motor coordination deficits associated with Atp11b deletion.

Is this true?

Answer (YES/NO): NO